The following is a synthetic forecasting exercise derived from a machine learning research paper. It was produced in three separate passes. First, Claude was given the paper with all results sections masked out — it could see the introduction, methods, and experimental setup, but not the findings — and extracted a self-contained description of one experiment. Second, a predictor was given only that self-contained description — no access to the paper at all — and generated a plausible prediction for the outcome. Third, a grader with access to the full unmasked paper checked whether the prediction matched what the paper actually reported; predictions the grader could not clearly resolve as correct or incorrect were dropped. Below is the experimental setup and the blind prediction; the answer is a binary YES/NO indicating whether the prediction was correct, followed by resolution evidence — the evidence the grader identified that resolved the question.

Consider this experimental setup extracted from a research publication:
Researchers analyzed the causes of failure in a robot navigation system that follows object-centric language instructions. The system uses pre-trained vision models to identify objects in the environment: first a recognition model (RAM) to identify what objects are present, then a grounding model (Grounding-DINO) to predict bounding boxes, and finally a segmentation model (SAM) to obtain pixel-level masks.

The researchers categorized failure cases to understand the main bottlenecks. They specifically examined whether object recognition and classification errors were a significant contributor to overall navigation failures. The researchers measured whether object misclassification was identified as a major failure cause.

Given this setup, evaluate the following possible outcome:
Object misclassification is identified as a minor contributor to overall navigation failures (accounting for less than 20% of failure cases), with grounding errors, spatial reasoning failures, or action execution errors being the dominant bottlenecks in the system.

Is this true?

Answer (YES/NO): NO